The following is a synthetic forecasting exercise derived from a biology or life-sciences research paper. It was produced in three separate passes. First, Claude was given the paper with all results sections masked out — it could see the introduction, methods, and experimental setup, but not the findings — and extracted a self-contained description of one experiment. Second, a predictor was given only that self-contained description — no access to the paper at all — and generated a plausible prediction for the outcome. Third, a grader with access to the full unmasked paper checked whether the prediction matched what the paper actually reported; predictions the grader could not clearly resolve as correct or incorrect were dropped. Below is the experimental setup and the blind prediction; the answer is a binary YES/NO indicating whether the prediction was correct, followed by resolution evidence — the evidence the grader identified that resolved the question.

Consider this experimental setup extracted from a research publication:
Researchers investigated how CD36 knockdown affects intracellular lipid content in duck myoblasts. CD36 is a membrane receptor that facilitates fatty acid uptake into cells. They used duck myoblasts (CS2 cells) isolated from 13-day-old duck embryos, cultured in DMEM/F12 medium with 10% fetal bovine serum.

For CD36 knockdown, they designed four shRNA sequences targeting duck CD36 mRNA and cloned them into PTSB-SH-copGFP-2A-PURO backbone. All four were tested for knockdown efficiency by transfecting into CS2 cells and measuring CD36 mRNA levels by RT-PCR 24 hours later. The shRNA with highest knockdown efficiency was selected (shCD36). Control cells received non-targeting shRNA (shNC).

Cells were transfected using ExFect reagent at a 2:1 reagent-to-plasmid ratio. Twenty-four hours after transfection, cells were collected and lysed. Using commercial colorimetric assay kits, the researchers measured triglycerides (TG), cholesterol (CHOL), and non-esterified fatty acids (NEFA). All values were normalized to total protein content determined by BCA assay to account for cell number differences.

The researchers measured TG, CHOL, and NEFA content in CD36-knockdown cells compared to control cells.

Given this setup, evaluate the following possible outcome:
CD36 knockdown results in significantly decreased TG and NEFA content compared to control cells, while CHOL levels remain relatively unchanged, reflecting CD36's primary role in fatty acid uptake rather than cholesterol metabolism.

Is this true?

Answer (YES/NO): NO